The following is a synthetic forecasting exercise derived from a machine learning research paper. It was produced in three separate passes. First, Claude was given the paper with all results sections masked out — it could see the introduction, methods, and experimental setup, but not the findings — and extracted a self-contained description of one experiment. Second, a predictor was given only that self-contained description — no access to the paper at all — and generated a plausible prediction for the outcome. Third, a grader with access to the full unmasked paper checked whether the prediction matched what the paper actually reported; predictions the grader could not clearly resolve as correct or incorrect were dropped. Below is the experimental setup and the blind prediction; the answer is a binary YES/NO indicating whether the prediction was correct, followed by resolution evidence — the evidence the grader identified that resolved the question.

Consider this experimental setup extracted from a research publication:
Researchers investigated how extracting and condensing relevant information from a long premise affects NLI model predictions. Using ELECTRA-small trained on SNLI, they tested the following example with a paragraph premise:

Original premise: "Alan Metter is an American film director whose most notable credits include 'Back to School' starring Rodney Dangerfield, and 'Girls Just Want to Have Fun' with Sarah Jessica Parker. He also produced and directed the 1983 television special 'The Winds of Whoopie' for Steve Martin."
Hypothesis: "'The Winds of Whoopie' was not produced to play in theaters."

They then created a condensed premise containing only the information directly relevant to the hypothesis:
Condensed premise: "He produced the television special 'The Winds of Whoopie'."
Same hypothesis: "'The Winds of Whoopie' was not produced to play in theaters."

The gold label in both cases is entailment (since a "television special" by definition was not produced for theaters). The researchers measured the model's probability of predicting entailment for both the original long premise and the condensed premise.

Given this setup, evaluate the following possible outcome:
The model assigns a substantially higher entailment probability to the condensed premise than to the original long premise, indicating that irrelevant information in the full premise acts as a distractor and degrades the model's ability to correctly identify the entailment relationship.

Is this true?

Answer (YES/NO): YES